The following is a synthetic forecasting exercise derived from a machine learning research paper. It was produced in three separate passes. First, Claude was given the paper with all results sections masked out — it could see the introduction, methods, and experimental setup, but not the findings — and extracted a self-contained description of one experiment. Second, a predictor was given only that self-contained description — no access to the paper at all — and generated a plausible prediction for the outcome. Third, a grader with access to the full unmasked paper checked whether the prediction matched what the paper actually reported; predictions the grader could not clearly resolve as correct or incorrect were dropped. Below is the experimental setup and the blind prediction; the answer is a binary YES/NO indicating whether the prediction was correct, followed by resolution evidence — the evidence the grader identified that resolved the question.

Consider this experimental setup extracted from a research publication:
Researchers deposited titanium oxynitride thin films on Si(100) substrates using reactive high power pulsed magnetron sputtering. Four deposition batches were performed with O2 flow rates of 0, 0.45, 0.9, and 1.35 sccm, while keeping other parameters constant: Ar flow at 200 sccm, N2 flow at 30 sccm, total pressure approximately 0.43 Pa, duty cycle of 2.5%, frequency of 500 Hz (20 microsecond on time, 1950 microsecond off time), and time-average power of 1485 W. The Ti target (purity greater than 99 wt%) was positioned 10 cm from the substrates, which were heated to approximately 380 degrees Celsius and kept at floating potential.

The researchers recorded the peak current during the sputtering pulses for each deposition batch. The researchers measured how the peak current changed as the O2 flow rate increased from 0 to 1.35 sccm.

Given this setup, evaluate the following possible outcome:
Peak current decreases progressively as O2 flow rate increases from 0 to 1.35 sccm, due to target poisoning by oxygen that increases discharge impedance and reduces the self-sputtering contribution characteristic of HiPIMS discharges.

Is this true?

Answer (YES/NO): NO